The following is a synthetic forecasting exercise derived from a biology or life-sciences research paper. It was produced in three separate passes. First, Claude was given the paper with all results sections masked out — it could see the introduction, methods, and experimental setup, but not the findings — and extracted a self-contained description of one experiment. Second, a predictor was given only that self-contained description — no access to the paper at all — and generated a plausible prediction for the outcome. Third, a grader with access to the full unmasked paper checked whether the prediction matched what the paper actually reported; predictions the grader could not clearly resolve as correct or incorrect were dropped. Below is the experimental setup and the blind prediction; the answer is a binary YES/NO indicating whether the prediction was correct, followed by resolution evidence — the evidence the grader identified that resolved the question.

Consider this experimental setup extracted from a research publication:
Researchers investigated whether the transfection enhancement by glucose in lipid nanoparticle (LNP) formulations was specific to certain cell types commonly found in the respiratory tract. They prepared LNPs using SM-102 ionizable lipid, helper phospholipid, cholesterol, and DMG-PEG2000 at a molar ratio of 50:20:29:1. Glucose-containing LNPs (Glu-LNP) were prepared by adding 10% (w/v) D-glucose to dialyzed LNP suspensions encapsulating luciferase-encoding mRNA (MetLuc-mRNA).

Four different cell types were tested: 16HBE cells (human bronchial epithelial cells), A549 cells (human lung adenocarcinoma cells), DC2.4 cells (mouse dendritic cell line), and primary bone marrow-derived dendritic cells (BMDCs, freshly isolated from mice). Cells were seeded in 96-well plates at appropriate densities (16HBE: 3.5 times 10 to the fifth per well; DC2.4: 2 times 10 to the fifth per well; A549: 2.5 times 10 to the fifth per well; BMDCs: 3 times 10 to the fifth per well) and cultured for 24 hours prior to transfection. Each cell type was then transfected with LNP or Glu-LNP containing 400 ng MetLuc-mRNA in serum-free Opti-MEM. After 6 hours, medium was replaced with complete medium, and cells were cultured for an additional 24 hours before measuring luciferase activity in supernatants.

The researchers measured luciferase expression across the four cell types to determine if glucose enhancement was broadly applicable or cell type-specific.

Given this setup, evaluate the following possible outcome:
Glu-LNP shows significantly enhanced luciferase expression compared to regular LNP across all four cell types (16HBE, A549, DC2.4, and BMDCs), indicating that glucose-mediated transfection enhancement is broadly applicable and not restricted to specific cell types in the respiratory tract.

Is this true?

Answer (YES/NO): YES